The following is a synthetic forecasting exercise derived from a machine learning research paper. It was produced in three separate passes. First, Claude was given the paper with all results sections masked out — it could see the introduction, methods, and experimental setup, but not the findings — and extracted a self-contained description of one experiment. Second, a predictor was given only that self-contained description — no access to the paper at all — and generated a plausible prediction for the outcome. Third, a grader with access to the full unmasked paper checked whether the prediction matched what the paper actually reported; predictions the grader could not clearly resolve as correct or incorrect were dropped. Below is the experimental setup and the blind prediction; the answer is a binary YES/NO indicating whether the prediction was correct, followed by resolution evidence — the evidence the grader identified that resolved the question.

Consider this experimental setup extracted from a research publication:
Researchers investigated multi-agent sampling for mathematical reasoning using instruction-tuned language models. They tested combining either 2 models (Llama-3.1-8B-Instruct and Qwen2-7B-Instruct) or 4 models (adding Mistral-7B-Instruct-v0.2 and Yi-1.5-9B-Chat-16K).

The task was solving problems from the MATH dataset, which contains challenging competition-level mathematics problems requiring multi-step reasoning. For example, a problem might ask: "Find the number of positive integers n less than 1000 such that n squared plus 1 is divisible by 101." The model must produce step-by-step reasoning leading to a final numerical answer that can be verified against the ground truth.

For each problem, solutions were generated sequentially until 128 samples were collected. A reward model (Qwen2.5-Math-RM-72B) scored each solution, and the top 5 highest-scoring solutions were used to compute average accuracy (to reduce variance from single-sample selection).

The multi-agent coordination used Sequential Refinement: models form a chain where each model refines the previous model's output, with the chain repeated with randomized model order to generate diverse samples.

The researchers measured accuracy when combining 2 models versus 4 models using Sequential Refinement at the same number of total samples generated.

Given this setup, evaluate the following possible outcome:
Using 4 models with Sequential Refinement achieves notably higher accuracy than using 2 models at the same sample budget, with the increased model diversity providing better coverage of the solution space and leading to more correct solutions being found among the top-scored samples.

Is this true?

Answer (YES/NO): NO